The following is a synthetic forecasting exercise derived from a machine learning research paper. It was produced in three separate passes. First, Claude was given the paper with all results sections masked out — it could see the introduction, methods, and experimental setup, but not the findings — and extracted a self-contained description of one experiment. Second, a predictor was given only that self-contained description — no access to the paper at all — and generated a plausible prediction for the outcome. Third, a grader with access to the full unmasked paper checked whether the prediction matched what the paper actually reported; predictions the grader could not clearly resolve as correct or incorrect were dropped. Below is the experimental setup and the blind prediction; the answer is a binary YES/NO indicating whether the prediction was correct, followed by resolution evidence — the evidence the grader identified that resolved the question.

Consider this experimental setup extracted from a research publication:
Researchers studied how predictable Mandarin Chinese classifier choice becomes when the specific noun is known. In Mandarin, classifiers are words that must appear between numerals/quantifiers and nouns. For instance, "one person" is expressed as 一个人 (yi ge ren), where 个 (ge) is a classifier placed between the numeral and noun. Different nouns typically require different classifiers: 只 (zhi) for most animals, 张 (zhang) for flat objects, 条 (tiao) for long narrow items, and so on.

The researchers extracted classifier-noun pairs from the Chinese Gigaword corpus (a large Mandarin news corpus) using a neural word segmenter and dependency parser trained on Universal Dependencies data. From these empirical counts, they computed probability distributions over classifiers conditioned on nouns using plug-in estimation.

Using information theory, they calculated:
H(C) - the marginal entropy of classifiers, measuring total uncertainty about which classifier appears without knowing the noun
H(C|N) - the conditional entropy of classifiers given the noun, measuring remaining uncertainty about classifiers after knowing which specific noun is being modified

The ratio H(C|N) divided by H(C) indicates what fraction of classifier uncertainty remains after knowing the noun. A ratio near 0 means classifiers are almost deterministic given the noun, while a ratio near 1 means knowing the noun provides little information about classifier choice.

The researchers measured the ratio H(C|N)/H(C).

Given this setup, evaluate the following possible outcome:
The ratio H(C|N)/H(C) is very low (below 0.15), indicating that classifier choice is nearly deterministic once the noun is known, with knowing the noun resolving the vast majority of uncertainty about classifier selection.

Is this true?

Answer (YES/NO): YES